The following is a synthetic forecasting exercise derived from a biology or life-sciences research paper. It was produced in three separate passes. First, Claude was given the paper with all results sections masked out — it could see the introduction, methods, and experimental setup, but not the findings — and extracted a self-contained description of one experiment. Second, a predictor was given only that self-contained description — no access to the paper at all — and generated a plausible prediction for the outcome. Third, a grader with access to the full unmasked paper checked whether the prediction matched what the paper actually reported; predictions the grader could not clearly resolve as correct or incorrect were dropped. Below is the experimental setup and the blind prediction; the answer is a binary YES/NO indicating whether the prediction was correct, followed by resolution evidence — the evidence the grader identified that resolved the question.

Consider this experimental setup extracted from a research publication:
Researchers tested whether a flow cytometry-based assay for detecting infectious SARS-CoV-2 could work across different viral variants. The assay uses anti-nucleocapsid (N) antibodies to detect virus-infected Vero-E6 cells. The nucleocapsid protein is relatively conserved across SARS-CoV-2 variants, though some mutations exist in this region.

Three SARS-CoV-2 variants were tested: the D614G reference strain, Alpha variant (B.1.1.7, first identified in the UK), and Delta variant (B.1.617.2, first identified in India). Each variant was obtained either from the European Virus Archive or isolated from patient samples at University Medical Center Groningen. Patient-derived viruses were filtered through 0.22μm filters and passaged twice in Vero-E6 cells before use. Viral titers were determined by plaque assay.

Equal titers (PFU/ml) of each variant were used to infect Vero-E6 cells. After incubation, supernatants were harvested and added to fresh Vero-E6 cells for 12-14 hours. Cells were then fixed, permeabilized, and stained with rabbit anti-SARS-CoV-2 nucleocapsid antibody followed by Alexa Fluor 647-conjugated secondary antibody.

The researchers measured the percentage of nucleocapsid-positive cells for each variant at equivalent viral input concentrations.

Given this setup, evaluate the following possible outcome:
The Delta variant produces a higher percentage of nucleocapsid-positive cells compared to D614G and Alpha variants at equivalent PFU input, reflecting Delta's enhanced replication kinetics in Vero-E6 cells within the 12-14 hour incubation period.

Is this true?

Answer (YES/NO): NO